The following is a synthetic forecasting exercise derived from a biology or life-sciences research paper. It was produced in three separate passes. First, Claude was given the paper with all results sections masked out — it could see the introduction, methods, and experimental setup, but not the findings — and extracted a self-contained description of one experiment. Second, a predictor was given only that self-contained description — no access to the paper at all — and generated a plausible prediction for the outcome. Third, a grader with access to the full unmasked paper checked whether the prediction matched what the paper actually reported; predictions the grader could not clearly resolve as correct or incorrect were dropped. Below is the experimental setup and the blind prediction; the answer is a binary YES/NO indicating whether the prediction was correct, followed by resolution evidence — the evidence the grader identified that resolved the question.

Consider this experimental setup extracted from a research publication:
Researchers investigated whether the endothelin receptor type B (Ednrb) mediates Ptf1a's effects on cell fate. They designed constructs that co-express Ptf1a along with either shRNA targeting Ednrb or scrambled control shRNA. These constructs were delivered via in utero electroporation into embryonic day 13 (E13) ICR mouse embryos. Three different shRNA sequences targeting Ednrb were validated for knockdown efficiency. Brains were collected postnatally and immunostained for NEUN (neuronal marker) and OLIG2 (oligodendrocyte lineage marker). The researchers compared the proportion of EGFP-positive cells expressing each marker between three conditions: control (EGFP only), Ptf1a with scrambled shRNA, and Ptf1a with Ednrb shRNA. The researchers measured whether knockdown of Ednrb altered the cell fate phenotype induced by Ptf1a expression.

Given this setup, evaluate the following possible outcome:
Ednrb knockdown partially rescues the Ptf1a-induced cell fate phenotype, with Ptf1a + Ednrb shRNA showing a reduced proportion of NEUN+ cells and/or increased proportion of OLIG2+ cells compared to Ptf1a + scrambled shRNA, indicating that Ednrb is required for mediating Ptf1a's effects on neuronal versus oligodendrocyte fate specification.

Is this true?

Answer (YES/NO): NO